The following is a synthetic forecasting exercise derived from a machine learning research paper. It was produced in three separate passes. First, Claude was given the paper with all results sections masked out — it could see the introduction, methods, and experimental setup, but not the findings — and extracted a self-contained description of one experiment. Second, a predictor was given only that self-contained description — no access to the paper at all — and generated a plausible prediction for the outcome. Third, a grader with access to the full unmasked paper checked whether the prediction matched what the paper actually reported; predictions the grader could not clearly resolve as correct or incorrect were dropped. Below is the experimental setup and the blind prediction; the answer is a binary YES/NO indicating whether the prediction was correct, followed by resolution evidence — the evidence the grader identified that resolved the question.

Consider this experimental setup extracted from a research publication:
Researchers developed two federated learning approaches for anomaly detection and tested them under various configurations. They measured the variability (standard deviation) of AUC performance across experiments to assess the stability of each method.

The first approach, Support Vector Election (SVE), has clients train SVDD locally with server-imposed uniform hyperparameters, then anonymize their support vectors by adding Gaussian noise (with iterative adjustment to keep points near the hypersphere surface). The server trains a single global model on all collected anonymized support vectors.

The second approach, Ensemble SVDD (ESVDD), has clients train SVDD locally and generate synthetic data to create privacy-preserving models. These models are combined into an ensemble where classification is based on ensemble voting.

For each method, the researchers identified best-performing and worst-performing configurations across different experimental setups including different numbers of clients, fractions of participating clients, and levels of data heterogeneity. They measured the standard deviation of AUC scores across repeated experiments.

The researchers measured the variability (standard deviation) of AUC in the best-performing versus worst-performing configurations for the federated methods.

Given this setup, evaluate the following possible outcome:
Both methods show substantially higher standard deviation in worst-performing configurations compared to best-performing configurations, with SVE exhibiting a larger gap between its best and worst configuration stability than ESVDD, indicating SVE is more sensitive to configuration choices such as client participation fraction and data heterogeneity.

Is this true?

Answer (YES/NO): NO